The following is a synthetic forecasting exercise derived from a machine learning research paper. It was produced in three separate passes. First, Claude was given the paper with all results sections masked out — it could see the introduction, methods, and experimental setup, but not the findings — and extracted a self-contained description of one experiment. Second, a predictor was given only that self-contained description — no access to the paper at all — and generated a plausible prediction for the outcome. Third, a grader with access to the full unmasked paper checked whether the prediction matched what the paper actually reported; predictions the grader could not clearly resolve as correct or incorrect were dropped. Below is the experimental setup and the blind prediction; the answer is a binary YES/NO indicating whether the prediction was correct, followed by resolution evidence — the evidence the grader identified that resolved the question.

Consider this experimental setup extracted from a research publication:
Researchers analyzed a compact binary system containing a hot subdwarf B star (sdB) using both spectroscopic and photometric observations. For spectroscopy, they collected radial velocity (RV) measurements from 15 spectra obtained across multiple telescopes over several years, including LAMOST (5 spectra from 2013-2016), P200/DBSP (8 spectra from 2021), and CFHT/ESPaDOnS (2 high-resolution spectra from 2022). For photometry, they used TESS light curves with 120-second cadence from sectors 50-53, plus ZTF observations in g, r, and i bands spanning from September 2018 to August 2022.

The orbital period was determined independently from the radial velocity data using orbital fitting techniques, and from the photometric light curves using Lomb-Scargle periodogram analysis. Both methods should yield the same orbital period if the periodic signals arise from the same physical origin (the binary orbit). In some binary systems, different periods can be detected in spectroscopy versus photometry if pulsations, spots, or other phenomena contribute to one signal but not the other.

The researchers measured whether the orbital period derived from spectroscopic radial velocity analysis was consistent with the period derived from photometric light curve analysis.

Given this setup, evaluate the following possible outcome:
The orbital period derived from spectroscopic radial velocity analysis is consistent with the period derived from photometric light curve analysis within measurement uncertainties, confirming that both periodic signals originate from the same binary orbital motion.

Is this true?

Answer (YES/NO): YES